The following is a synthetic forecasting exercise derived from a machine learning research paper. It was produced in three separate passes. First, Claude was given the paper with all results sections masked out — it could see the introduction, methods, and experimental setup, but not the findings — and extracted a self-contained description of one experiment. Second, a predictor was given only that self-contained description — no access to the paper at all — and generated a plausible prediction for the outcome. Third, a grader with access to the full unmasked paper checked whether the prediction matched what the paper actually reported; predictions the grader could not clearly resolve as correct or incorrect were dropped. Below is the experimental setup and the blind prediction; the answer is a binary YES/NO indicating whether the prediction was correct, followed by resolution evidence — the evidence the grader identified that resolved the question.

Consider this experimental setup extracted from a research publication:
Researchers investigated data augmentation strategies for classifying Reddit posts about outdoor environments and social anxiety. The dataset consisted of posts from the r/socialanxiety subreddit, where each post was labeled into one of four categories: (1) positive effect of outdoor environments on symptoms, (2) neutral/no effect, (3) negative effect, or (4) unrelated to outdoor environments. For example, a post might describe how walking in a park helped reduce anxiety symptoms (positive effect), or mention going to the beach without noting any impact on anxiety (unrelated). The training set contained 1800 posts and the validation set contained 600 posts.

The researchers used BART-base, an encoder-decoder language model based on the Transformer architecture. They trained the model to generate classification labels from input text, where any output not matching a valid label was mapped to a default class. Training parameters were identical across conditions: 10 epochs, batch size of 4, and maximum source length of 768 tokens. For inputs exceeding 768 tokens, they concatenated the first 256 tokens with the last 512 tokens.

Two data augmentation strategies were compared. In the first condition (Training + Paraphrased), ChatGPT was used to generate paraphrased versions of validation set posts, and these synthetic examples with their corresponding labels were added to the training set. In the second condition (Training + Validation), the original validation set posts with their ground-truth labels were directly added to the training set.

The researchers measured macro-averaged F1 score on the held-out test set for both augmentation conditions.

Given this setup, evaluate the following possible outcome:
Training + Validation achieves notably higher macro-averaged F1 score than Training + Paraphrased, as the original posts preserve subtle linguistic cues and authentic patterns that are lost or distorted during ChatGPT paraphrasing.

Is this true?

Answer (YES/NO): NO